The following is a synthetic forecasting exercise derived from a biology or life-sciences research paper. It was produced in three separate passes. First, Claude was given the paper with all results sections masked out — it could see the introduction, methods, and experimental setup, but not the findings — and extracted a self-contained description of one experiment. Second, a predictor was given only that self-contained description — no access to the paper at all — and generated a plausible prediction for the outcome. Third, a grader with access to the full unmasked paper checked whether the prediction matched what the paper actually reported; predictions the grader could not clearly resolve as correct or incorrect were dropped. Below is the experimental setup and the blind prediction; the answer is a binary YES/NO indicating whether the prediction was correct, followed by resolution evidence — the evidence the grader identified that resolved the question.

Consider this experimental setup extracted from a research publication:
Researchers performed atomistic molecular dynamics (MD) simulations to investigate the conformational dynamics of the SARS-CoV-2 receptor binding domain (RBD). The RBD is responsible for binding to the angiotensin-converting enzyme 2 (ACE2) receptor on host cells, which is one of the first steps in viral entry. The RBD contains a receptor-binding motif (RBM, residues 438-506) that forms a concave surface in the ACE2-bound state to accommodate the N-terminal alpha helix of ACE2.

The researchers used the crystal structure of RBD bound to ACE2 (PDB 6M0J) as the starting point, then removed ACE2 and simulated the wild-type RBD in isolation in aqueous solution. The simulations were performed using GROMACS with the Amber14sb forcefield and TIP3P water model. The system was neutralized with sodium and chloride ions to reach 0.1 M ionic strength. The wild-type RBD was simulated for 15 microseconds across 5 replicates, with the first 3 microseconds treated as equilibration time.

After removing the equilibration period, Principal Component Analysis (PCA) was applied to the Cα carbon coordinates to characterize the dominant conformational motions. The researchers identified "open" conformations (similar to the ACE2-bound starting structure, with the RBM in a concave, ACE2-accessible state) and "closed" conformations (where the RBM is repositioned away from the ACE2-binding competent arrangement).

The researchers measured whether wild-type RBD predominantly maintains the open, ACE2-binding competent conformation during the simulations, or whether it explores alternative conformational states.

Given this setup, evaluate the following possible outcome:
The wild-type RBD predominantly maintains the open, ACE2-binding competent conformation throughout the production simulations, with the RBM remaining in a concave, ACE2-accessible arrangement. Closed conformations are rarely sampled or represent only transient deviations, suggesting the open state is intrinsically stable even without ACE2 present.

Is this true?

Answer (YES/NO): NO